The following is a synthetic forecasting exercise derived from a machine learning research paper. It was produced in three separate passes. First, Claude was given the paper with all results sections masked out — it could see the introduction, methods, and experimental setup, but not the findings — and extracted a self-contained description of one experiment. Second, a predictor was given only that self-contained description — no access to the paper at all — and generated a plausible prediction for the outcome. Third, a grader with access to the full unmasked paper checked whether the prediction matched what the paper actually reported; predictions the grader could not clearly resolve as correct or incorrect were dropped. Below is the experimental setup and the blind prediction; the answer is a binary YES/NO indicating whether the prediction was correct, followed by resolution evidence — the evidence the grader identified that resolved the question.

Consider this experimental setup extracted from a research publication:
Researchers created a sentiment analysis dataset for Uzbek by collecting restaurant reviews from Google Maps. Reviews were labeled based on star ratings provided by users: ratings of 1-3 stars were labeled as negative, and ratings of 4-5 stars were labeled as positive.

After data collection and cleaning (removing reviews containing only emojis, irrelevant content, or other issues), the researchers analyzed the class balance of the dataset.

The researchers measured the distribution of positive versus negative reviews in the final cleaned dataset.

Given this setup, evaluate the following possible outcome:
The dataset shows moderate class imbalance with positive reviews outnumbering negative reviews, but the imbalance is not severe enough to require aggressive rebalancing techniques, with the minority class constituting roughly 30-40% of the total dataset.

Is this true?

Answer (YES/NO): NO